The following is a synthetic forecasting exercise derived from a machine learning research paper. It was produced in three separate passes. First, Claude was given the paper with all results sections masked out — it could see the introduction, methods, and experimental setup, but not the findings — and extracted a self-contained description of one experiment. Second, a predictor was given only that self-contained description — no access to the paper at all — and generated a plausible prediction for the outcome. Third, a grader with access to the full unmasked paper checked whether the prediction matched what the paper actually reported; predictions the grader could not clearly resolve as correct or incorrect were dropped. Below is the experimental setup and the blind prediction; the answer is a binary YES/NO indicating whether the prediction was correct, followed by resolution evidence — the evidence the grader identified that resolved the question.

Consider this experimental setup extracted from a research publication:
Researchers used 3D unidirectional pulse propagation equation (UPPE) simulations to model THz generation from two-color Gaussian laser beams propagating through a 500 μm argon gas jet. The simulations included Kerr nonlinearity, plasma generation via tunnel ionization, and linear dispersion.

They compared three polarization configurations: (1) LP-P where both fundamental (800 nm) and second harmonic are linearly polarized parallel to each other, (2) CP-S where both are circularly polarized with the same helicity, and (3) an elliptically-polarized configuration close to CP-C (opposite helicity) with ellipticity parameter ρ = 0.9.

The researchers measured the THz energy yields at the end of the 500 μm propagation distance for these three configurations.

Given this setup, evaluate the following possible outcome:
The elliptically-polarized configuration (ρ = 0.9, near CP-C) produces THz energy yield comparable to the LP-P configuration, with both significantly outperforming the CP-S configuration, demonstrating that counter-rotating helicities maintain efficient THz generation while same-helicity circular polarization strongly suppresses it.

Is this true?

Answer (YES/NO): NO